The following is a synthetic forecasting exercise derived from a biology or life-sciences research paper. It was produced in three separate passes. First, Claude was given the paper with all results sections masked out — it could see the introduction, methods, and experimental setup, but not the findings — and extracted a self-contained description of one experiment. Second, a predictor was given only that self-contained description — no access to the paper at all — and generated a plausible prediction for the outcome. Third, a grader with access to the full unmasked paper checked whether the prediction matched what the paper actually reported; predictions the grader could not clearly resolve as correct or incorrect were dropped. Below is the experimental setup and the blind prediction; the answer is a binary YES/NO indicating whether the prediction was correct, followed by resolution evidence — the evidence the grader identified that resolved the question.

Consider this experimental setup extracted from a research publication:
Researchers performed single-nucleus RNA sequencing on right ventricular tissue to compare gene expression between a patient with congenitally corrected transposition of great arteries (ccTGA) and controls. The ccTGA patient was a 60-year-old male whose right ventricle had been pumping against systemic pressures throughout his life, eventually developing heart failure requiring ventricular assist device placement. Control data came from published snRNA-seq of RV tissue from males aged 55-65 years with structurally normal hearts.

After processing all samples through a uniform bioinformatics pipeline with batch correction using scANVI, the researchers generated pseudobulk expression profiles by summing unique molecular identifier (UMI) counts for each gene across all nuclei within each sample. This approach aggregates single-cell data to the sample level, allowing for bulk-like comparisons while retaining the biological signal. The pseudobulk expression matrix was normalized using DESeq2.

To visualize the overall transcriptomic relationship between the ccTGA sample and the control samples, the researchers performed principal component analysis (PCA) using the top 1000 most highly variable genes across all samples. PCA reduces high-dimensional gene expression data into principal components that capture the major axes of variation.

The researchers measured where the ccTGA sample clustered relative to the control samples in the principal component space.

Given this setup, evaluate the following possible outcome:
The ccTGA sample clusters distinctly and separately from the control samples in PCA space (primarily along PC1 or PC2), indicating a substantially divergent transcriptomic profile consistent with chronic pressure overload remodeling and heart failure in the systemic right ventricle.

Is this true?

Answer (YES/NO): YES